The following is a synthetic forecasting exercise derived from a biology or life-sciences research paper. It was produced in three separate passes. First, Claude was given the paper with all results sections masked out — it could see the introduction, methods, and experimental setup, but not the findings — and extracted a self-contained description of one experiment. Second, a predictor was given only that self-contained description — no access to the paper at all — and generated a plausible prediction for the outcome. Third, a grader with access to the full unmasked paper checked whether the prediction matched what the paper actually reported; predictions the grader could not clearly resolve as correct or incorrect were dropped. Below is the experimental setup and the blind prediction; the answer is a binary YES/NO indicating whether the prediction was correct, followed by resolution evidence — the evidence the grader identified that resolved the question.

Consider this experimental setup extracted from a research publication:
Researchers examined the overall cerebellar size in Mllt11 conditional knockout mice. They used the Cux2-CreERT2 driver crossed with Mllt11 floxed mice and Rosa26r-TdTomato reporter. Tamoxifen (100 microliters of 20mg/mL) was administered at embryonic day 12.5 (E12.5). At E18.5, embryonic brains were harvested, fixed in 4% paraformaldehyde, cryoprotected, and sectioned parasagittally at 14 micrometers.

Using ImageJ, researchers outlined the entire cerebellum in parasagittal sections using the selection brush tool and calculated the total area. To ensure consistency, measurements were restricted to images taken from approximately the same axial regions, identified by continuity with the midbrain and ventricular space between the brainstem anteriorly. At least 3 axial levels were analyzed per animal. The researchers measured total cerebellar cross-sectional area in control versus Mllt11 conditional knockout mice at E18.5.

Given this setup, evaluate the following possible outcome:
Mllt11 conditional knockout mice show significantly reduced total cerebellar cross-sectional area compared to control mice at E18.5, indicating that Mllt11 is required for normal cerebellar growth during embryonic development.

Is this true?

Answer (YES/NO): YES